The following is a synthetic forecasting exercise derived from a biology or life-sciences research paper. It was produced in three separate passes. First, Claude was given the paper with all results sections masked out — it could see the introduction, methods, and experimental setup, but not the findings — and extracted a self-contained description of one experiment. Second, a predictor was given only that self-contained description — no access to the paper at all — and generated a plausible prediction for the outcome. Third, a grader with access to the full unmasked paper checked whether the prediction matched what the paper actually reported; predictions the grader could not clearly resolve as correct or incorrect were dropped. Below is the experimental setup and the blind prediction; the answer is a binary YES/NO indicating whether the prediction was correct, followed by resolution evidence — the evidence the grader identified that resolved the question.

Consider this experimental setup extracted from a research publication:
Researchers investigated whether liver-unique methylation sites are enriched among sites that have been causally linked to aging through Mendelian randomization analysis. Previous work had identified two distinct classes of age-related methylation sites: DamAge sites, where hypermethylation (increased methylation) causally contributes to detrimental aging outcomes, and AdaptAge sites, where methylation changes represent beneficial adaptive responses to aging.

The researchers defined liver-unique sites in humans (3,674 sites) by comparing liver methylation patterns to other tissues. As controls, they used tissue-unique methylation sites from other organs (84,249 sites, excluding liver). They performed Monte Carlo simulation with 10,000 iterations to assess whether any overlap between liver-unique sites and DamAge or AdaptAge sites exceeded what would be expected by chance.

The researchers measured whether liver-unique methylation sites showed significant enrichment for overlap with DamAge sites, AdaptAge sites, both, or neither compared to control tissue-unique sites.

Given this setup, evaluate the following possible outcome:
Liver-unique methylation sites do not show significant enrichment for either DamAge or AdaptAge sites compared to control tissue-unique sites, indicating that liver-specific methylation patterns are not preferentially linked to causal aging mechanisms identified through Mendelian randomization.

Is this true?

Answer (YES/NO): NO